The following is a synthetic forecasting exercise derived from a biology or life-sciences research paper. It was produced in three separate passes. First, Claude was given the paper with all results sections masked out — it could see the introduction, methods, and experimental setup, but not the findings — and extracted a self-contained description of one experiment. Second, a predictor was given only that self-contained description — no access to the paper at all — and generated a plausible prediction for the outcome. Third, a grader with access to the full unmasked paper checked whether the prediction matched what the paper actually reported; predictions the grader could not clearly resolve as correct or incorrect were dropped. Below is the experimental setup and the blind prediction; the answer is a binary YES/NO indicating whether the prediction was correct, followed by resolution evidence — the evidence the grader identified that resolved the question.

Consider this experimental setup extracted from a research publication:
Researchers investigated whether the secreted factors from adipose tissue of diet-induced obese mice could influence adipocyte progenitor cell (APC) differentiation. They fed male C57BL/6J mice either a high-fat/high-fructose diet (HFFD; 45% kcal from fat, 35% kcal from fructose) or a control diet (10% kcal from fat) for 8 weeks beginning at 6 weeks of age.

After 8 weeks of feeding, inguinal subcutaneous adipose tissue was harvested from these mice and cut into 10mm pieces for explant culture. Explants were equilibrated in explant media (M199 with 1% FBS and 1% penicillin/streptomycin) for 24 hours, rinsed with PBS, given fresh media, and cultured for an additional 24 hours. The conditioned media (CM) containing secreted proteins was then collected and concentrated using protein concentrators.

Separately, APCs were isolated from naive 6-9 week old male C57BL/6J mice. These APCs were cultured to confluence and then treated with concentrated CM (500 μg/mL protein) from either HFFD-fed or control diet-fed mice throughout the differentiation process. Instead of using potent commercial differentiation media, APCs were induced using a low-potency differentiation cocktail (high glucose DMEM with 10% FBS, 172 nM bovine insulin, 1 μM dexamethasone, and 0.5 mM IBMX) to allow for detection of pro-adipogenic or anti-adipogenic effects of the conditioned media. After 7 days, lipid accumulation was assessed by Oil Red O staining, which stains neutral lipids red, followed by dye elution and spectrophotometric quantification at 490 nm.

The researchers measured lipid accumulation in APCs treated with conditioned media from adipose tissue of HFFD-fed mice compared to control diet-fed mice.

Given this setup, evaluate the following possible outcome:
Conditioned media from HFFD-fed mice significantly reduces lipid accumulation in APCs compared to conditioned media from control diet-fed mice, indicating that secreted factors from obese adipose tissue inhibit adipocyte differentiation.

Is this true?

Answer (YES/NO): NO